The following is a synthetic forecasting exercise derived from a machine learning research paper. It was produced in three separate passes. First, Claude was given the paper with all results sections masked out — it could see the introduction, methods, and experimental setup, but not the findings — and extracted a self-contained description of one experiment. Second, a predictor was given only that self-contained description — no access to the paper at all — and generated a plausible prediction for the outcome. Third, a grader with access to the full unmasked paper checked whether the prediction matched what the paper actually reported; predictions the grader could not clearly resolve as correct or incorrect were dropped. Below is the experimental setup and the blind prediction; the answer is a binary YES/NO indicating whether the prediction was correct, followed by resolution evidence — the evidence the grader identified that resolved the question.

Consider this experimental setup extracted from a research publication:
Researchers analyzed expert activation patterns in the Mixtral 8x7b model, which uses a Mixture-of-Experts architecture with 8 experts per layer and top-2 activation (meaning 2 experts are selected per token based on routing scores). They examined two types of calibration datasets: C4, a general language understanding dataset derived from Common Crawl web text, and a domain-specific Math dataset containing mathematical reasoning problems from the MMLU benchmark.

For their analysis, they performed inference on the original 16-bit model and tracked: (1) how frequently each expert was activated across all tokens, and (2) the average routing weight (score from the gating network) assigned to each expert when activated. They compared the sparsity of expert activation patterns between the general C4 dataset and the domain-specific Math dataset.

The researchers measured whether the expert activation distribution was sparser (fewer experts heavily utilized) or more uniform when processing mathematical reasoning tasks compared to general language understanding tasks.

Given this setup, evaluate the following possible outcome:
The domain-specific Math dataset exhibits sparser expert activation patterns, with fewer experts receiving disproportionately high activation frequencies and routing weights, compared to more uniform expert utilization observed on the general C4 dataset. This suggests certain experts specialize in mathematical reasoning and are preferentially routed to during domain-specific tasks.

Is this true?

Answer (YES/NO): YES